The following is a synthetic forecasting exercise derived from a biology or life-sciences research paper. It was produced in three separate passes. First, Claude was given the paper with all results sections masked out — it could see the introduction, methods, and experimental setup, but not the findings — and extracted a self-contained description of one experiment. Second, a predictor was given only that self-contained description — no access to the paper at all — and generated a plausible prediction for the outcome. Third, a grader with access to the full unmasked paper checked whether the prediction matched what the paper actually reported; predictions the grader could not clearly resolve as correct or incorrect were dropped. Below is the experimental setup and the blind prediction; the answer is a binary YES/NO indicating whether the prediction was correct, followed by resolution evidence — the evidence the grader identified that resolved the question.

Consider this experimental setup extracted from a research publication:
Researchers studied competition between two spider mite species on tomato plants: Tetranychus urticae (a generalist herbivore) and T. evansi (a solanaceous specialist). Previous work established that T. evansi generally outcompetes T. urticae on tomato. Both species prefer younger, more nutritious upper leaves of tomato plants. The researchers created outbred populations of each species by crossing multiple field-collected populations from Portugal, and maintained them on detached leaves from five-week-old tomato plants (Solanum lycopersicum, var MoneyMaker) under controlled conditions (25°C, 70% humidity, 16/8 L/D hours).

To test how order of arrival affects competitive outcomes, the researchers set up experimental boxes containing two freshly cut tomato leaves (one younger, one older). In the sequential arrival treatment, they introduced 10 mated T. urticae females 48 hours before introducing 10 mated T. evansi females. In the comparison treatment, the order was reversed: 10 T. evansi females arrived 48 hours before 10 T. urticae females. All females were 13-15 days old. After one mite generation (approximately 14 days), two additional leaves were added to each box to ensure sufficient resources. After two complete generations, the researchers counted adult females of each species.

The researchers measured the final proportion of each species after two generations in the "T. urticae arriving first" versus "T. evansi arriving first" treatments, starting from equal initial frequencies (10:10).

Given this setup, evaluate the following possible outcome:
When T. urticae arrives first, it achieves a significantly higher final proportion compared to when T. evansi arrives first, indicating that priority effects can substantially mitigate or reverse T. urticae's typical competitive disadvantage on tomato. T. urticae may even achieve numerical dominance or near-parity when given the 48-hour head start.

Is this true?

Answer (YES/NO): YES